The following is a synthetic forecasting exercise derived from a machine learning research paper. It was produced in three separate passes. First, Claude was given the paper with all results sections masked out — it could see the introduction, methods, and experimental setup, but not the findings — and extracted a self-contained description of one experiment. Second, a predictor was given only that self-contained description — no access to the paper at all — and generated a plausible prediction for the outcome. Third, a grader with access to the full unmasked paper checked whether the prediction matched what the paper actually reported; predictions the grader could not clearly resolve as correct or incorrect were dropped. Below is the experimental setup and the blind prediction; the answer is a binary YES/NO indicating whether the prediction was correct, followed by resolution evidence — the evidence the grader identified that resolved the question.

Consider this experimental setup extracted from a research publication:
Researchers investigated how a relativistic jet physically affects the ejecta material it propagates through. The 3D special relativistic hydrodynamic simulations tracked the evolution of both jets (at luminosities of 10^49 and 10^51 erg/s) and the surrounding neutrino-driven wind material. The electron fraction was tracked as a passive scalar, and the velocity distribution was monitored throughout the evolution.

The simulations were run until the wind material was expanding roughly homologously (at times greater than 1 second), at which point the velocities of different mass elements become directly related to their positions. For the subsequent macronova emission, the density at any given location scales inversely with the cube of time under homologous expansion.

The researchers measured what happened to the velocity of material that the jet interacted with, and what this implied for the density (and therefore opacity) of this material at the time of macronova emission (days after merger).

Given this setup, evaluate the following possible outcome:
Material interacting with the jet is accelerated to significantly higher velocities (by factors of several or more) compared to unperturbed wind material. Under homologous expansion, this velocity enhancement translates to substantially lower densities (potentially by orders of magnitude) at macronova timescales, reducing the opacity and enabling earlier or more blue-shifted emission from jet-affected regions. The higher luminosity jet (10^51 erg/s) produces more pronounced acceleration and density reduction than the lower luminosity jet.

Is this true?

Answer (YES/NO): YES